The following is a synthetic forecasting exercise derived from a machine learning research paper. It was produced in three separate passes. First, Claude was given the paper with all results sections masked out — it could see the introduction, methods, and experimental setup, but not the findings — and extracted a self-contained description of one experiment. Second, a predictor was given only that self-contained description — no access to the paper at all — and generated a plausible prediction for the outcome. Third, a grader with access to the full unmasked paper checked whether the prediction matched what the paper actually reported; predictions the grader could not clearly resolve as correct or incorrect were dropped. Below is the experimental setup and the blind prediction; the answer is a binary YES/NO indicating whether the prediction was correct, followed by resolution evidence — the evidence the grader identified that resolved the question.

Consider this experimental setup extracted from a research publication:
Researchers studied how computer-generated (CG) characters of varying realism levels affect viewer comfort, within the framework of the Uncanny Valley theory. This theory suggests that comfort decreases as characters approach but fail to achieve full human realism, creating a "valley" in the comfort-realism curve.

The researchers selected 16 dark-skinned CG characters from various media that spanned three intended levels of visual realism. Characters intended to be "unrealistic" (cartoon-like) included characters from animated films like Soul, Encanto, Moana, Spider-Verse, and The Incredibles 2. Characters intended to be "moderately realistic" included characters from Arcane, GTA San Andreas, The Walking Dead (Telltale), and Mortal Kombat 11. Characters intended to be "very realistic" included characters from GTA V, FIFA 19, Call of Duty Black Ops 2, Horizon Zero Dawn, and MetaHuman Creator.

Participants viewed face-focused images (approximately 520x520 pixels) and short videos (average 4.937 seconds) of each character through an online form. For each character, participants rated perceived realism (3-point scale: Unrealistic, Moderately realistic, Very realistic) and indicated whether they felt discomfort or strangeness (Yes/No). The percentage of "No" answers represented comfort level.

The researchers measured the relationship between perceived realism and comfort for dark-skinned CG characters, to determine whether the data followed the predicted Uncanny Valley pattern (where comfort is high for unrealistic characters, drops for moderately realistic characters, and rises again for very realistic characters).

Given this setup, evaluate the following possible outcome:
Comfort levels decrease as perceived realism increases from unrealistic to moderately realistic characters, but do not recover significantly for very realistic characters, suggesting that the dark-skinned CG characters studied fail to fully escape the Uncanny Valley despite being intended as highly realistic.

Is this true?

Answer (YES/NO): NO